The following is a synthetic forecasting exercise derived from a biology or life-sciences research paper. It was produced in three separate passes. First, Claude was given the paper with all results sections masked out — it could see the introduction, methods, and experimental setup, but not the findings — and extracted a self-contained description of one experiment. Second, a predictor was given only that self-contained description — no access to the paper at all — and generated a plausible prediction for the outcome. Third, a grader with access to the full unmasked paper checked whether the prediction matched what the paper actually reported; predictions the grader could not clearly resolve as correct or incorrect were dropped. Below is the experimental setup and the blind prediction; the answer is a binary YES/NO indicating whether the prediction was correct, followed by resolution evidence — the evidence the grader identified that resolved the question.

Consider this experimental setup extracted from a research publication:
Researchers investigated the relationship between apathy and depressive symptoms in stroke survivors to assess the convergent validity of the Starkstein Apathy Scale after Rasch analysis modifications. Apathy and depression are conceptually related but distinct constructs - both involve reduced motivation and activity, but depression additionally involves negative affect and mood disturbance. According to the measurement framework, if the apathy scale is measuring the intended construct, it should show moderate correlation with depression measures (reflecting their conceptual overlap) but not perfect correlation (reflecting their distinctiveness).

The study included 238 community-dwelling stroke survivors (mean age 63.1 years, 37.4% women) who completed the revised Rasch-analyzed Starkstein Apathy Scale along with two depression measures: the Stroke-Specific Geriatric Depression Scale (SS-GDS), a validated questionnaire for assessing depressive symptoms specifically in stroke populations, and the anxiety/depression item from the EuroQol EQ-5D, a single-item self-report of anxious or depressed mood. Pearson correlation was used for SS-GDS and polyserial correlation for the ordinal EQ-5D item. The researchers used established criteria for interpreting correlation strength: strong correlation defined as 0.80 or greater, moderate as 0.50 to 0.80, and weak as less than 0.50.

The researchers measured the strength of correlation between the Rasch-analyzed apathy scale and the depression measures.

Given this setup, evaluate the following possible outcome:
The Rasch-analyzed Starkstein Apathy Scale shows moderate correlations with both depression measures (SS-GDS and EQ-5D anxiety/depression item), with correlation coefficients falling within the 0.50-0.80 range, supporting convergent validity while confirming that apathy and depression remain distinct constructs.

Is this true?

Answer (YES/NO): NO